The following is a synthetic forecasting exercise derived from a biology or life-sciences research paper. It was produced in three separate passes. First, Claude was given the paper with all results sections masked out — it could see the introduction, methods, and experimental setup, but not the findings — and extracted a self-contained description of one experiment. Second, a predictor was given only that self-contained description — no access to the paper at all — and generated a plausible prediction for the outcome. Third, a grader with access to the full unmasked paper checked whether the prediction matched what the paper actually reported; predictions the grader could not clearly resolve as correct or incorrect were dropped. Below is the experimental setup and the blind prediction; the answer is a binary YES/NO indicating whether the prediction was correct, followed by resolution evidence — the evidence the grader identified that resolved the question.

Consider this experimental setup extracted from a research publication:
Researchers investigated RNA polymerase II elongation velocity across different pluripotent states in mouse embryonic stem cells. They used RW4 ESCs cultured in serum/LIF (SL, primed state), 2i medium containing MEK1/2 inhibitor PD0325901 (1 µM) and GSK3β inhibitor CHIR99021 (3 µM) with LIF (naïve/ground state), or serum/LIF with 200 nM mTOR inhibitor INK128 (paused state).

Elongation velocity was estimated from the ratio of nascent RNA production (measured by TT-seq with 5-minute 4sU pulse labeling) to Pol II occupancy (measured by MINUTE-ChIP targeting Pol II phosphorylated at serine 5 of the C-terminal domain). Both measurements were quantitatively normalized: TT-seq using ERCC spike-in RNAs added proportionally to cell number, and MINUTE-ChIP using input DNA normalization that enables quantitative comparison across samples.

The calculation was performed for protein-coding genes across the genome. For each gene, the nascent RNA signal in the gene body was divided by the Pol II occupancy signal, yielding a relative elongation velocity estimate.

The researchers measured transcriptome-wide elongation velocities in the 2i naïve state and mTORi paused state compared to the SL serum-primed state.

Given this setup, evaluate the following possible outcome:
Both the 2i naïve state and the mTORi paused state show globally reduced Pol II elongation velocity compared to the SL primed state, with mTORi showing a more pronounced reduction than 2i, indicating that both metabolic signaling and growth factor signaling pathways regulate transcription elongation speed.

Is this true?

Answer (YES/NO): YES